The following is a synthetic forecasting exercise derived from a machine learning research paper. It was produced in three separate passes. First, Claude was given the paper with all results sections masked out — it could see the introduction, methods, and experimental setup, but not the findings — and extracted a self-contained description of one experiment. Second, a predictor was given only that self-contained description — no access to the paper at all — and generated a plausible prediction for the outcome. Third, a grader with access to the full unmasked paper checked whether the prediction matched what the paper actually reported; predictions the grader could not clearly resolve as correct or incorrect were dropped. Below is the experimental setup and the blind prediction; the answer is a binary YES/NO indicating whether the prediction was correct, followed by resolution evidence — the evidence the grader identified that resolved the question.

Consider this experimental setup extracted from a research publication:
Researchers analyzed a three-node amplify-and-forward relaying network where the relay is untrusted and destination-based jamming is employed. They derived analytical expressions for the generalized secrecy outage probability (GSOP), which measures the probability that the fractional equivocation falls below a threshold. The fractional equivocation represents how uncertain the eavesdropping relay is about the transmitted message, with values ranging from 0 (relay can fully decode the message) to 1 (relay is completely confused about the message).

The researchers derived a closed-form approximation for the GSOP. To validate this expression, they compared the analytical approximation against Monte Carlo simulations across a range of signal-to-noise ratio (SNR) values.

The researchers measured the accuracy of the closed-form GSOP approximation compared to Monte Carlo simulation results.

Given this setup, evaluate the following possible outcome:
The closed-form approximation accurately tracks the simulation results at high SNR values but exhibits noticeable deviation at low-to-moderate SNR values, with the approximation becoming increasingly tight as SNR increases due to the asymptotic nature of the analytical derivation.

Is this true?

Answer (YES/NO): NO